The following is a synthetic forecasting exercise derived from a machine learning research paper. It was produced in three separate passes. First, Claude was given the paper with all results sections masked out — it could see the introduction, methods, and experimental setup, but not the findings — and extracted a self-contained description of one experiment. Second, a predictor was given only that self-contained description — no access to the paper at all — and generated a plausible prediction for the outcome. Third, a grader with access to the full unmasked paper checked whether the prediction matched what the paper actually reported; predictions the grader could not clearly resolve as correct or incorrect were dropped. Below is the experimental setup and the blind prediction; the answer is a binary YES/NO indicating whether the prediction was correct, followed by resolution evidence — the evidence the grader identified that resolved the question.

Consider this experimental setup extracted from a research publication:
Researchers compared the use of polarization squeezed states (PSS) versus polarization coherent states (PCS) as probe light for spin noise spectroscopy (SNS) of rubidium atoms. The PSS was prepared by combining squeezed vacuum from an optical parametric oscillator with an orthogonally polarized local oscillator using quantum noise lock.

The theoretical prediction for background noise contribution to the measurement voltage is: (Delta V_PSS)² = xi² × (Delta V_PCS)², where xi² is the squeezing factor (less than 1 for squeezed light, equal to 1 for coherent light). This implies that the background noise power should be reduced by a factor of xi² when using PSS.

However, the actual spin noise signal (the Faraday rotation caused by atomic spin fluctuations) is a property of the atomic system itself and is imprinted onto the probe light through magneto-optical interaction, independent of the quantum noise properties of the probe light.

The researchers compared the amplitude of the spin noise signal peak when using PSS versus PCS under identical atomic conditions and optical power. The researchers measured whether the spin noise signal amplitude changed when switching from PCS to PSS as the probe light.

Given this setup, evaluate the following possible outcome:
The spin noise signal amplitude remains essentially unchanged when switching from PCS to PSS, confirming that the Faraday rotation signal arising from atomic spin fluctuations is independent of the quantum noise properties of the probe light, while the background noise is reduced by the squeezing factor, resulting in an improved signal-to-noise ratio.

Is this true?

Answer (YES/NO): YES